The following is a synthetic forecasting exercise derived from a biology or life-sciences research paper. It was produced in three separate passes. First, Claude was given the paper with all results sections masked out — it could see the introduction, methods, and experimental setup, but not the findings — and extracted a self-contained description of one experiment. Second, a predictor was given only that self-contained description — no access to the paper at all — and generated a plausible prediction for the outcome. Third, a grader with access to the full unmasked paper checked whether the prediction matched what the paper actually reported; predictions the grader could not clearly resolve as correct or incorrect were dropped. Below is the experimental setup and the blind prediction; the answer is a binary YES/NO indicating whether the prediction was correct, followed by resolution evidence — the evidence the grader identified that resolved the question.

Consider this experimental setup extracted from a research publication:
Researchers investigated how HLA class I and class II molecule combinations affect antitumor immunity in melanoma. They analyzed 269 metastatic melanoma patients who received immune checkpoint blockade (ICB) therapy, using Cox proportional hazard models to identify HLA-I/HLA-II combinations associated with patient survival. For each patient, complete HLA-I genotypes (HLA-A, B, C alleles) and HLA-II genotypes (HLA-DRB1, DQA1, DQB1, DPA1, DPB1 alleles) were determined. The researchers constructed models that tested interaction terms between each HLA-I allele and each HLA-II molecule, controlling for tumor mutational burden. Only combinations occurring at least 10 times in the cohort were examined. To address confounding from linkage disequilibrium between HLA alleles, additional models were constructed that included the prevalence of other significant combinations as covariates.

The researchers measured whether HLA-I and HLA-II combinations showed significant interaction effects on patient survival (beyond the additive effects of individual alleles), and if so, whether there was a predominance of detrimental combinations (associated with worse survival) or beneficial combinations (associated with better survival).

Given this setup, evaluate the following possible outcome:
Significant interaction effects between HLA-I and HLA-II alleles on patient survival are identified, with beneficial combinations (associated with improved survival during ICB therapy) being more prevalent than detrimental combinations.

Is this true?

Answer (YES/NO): NO